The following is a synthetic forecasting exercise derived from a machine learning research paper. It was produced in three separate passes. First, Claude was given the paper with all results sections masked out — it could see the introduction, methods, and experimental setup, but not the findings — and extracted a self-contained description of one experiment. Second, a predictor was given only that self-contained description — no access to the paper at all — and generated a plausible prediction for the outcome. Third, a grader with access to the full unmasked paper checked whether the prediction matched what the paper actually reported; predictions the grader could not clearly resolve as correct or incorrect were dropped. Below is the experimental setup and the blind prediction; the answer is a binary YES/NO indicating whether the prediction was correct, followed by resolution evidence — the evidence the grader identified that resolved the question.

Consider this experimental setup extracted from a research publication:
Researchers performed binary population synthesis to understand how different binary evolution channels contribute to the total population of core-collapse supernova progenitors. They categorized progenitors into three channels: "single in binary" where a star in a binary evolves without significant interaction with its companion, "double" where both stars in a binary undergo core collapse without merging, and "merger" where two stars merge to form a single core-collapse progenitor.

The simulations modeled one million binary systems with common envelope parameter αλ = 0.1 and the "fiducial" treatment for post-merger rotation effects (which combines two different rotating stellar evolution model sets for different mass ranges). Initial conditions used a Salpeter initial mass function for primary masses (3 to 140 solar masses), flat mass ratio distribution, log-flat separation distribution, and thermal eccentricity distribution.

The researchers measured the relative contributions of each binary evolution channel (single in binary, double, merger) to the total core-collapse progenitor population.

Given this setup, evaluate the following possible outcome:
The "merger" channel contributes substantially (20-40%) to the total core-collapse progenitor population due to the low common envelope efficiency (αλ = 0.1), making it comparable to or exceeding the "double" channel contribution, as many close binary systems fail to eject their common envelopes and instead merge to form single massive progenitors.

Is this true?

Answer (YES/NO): YES